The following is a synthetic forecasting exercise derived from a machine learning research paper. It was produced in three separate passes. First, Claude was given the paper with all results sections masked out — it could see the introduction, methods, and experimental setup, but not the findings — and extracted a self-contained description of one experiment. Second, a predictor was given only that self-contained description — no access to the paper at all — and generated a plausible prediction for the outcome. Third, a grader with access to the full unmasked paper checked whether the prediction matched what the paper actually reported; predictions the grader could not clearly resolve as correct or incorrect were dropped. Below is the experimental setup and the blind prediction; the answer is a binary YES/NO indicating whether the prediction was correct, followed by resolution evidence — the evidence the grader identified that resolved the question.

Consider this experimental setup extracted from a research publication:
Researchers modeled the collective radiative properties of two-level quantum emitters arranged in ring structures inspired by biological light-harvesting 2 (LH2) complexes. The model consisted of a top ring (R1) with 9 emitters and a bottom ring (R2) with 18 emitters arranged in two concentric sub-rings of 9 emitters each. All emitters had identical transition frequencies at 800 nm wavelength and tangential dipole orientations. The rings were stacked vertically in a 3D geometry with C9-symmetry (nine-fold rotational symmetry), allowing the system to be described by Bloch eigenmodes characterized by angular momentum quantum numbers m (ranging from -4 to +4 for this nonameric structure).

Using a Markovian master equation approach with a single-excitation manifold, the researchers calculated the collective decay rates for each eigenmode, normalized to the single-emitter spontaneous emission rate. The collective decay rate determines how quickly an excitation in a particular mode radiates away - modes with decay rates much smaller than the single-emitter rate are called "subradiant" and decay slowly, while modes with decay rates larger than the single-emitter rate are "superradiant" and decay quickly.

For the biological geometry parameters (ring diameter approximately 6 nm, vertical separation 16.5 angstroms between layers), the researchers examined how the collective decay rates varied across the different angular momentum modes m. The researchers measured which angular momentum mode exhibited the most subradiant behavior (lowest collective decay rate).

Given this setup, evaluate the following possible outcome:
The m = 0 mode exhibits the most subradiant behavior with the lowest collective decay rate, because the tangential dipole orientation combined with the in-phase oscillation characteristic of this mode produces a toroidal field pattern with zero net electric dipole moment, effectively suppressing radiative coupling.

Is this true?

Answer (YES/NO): NO